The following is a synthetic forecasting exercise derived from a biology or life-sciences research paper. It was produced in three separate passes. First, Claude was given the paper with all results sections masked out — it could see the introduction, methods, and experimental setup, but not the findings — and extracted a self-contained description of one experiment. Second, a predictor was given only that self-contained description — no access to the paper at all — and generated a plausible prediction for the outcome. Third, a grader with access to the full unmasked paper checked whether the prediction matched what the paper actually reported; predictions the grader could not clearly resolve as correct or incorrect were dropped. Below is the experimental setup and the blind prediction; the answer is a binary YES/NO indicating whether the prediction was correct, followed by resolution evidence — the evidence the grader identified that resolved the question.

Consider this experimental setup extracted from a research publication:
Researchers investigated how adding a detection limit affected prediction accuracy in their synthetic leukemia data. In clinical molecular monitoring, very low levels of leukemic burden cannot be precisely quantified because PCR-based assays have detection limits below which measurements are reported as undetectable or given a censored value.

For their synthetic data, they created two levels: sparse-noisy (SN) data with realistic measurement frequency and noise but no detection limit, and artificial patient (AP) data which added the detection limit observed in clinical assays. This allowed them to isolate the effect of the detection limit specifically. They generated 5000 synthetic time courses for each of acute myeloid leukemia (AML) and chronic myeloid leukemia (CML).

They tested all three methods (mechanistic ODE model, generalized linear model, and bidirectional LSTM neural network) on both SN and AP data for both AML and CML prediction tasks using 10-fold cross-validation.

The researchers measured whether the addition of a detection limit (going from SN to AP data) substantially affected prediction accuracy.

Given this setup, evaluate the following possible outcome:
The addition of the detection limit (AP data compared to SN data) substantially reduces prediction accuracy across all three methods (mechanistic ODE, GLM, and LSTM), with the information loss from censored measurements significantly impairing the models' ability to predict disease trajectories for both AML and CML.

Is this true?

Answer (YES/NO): NO